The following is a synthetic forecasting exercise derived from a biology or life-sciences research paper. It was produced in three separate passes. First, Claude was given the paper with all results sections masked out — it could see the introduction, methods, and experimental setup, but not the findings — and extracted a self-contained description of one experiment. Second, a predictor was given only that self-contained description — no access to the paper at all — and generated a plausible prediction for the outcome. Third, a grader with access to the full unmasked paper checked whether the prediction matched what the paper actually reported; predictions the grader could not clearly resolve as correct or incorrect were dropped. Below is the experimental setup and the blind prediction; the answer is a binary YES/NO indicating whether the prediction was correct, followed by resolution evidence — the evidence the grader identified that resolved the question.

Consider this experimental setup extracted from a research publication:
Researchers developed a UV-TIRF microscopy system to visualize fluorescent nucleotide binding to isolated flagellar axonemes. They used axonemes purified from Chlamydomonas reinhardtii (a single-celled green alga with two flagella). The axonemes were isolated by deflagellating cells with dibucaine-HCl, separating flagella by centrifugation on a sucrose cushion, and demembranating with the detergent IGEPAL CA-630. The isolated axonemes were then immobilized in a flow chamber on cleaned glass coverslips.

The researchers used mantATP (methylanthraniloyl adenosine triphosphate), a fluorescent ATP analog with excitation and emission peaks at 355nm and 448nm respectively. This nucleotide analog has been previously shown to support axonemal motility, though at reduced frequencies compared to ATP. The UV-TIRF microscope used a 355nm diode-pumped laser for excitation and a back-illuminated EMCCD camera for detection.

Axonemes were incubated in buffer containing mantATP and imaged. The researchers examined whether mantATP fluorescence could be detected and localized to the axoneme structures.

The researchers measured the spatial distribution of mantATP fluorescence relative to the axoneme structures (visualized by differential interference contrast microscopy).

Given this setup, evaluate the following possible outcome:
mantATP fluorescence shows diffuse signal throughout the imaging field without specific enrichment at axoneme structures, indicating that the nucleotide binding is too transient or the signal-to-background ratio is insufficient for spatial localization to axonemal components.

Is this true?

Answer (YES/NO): NO